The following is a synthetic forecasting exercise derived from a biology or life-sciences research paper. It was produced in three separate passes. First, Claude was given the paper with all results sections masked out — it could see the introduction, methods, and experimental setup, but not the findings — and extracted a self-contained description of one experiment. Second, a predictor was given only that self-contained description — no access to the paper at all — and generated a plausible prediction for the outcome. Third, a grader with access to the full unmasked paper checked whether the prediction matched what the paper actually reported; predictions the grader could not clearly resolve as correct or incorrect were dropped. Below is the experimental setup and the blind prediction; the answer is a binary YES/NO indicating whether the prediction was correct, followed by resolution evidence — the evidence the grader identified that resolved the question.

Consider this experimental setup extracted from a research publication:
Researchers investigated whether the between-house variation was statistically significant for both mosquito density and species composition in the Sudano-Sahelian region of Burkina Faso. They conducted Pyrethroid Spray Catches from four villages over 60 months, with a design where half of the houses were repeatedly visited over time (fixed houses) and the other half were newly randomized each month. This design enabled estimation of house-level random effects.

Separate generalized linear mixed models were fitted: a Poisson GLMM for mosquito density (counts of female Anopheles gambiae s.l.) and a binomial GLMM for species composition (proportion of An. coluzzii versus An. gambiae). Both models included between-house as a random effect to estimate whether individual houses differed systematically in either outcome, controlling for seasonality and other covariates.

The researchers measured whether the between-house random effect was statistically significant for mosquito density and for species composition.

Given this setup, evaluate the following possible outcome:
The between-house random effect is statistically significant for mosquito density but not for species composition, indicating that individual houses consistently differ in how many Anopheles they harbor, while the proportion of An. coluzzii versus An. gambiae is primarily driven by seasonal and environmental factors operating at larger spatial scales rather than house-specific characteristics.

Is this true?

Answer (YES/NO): NO